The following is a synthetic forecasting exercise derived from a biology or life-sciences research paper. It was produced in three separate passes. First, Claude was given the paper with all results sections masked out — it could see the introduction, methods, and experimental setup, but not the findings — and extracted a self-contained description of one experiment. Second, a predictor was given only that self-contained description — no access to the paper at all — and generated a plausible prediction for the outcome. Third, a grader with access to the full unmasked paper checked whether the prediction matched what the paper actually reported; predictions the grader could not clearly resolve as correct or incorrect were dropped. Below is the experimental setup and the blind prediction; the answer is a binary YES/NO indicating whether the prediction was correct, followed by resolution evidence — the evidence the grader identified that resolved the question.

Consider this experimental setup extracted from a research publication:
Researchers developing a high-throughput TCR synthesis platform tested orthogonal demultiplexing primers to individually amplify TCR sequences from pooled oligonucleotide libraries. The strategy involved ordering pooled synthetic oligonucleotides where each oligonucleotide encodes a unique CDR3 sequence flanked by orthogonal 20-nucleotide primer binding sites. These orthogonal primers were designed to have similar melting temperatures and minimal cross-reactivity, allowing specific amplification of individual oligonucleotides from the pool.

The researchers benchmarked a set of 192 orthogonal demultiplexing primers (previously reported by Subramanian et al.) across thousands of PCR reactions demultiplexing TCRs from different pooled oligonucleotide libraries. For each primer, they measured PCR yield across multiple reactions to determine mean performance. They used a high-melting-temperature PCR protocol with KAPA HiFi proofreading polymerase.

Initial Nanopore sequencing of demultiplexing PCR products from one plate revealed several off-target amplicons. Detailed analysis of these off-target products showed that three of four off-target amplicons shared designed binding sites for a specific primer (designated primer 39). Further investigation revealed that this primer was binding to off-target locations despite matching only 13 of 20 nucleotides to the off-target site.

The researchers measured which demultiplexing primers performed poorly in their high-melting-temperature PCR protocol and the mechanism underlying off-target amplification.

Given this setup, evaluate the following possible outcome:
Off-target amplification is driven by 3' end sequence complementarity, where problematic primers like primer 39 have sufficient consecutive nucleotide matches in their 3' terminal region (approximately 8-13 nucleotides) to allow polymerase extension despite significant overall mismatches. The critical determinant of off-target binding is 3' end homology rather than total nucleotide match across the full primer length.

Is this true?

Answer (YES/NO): NO